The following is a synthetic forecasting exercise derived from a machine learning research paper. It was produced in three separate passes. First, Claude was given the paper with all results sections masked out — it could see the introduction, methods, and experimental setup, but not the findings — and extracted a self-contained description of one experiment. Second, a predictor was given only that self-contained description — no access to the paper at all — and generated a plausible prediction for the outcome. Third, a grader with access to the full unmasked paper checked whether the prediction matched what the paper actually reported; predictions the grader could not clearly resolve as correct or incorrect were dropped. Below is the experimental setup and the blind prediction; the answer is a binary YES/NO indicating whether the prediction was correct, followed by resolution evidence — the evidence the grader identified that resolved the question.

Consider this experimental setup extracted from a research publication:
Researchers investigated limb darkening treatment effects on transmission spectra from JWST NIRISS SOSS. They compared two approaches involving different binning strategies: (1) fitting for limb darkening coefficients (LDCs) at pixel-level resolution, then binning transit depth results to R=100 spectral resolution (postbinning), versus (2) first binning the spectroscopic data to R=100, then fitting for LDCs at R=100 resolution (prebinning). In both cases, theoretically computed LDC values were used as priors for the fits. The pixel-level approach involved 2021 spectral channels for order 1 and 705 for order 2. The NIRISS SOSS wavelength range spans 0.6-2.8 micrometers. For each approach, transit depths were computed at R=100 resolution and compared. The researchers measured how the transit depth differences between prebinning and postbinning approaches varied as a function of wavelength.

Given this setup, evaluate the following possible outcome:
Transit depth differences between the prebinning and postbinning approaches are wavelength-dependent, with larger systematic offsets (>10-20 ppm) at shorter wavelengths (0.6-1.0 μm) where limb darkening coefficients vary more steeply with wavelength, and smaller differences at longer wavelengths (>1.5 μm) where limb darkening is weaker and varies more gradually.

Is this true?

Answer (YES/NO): NO